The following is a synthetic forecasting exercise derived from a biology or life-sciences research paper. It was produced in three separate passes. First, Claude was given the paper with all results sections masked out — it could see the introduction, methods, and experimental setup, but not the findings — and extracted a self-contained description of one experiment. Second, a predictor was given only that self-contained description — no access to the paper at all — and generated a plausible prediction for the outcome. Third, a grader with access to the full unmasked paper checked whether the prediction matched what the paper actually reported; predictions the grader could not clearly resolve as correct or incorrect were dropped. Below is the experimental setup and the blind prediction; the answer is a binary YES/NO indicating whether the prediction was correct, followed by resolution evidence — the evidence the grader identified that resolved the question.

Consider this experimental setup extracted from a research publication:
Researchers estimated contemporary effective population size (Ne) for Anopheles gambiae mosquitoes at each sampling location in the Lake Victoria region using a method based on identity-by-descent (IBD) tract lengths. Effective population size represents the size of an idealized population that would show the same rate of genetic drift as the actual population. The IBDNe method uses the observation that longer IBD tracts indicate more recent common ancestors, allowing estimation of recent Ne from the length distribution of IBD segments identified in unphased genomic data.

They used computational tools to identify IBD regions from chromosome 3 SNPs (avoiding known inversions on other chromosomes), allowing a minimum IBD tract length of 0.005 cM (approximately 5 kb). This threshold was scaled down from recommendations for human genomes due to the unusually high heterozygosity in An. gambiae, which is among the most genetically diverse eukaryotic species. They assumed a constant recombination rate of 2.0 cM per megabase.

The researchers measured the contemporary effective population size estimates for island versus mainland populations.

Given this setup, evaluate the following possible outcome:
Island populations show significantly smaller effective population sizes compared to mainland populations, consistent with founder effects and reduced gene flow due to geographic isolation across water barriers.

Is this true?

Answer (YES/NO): YES